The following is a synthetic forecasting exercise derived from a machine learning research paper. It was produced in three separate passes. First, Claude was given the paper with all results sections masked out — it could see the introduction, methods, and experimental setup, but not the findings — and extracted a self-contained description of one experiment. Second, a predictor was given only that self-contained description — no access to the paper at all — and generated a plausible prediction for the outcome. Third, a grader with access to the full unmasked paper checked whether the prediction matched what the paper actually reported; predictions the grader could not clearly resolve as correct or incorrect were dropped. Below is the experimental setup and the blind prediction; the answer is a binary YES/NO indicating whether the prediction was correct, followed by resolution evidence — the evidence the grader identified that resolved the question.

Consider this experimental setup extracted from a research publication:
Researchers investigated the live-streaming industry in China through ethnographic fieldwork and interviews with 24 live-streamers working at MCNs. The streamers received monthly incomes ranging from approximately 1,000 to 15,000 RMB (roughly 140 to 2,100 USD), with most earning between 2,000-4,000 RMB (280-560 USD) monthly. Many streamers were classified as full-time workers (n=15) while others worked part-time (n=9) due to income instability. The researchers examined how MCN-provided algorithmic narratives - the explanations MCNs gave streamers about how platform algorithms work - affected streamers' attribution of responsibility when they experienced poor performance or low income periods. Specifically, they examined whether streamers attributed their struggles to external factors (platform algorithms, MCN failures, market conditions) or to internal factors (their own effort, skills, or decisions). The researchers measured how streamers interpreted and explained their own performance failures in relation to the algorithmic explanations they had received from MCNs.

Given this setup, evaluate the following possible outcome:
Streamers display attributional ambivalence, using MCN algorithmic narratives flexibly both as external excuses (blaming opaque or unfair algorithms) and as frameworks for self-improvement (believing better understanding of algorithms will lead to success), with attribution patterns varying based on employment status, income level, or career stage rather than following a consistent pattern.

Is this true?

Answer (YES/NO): NO